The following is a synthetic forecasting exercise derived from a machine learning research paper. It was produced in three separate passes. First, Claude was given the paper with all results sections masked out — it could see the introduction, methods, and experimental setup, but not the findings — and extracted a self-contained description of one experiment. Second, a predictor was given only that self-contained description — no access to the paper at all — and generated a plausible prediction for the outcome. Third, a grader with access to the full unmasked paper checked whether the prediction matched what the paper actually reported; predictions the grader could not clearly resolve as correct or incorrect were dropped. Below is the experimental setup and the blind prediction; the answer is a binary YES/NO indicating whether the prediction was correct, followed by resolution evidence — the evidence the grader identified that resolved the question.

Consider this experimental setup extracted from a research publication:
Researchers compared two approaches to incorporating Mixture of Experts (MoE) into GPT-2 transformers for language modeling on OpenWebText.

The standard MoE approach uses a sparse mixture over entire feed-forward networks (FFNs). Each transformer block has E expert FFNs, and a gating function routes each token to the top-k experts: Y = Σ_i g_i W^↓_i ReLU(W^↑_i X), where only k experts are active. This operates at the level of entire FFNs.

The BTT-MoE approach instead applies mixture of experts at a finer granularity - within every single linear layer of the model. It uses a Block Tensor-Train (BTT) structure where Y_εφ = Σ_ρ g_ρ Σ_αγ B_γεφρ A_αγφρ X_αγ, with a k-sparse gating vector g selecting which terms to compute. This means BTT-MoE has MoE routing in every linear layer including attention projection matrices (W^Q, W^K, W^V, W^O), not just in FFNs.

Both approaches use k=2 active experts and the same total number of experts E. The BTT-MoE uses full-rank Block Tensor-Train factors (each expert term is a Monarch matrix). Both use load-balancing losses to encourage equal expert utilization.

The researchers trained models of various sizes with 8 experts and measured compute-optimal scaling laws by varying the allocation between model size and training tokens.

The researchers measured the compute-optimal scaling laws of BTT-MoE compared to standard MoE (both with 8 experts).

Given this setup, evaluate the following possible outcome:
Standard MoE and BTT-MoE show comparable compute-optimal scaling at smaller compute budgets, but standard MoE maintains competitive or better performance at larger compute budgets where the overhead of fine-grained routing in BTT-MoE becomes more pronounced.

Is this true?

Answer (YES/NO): NO